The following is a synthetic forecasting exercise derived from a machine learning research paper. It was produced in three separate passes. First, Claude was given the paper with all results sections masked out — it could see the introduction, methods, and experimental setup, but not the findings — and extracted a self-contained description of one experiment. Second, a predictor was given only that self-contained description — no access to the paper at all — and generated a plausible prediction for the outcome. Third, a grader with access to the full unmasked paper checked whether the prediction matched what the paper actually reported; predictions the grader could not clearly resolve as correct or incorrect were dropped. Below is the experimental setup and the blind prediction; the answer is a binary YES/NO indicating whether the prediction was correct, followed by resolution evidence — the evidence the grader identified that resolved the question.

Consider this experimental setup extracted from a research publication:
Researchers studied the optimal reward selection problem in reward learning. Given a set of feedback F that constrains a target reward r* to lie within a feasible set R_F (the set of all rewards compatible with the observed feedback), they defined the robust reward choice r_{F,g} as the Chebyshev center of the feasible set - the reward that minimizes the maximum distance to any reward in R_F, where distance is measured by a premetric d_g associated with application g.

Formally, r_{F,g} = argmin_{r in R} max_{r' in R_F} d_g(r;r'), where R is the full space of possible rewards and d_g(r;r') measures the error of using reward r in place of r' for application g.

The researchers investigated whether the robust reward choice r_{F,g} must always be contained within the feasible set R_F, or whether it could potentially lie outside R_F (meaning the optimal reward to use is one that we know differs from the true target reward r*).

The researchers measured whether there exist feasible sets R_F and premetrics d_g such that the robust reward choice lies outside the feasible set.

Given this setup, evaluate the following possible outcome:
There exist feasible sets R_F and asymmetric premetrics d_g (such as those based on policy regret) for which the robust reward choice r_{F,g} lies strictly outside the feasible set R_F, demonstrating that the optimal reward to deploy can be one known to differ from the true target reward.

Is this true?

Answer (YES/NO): NO